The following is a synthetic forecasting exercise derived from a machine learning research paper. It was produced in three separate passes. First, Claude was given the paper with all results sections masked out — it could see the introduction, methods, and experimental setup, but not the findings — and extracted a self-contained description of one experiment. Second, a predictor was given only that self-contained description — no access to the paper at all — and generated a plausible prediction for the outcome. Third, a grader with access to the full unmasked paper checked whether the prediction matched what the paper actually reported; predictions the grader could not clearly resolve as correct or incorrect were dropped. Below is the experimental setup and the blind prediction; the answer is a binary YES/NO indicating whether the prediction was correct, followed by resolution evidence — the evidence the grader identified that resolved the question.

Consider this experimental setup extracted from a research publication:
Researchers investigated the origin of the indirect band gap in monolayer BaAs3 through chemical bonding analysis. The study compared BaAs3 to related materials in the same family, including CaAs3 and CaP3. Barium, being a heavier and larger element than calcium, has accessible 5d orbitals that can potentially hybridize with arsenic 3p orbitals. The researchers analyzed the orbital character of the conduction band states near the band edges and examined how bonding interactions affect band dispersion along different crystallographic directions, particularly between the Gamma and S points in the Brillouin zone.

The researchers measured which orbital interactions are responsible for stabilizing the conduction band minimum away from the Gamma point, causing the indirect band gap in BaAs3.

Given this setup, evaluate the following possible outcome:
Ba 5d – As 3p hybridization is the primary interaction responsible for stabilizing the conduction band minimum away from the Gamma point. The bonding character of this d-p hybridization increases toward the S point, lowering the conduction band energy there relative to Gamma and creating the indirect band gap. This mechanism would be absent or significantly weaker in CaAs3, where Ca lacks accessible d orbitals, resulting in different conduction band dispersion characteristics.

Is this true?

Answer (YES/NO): NO